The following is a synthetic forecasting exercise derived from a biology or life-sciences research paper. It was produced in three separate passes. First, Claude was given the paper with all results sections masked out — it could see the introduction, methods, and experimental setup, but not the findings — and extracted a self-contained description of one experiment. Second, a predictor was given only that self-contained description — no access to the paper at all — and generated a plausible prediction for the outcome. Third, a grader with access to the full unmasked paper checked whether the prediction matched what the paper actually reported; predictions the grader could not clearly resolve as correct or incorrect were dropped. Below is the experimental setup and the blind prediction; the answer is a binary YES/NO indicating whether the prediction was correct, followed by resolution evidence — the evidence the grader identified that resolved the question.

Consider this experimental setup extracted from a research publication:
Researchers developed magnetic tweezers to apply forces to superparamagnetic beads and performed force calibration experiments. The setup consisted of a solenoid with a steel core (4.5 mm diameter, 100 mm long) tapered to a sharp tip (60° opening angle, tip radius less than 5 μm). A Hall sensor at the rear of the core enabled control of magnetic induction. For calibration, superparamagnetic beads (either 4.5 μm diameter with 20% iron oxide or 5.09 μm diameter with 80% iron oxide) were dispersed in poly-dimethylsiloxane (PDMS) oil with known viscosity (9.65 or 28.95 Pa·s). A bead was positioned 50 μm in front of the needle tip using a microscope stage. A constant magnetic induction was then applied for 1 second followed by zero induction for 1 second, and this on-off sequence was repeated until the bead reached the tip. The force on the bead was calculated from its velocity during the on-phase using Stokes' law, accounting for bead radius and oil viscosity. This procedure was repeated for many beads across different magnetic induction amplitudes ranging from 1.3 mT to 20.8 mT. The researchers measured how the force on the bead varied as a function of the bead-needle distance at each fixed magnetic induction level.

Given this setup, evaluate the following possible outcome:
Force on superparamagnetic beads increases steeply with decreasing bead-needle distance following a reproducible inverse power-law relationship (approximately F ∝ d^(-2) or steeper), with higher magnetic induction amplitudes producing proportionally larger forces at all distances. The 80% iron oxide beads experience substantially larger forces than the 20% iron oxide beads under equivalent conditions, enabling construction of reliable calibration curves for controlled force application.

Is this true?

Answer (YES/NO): NO